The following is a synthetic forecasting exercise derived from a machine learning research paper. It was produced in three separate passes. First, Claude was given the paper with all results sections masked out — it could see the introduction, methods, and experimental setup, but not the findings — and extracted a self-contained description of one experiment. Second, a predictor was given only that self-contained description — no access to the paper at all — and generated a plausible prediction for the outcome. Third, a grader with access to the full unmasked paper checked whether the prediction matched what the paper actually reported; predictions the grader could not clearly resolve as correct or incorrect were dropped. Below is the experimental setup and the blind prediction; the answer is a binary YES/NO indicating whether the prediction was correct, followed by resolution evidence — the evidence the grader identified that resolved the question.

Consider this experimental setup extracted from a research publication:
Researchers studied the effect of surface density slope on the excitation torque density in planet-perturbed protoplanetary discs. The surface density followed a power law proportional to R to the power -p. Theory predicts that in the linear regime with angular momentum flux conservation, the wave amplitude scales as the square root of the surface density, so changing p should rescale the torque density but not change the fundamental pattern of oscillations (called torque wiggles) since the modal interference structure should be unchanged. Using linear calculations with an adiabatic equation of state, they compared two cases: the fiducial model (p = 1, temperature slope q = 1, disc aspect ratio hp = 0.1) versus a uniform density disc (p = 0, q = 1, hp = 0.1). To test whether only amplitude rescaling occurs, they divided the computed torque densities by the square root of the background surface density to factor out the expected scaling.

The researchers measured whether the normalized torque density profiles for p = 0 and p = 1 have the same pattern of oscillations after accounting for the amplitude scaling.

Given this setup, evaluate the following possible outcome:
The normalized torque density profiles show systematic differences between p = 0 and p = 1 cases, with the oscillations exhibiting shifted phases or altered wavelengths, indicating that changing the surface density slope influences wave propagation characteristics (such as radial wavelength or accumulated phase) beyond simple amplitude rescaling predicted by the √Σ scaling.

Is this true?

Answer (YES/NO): NO